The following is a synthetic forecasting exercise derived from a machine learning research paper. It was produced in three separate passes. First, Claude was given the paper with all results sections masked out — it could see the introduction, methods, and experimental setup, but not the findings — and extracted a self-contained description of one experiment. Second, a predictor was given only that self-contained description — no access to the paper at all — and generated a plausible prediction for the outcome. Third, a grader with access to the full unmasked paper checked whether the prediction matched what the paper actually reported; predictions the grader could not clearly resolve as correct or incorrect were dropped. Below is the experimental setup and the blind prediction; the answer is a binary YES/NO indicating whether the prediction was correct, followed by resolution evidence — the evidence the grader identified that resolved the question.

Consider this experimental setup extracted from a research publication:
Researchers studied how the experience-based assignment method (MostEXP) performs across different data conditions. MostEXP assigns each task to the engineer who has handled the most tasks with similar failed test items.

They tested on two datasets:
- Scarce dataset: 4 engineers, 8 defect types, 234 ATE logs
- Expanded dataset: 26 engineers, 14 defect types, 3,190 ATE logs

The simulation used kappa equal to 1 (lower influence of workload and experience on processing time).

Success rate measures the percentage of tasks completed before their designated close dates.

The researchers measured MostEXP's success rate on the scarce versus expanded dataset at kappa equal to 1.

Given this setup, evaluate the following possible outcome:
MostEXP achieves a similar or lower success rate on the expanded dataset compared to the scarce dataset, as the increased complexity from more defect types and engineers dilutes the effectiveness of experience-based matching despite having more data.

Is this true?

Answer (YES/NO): YES